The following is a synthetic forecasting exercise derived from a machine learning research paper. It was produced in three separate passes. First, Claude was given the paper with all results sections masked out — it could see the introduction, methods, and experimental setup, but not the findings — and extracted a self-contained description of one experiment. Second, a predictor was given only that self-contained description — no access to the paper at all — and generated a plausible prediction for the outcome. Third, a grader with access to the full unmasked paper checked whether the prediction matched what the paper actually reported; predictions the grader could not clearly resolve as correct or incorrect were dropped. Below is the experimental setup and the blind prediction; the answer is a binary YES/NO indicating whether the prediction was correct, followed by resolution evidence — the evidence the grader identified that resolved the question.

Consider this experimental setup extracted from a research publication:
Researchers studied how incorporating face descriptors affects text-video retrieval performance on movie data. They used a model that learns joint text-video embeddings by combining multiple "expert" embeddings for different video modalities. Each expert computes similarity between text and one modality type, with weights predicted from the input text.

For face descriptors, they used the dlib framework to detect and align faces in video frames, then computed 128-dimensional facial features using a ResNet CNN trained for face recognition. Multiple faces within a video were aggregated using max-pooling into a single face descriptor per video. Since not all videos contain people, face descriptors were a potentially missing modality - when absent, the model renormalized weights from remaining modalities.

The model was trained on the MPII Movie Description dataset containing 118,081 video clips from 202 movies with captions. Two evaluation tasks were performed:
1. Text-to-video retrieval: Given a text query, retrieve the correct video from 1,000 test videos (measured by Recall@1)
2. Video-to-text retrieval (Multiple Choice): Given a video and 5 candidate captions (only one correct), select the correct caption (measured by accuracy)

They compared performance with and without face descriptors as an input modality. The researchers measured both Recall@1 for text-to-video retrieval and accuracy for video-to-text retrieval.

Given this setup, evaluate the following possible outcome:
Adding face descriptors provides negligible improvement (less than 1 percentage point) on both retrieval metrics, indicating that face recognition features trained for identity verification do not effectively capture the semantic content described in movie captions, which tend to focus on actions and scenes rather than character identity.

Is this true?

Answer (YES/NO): NO